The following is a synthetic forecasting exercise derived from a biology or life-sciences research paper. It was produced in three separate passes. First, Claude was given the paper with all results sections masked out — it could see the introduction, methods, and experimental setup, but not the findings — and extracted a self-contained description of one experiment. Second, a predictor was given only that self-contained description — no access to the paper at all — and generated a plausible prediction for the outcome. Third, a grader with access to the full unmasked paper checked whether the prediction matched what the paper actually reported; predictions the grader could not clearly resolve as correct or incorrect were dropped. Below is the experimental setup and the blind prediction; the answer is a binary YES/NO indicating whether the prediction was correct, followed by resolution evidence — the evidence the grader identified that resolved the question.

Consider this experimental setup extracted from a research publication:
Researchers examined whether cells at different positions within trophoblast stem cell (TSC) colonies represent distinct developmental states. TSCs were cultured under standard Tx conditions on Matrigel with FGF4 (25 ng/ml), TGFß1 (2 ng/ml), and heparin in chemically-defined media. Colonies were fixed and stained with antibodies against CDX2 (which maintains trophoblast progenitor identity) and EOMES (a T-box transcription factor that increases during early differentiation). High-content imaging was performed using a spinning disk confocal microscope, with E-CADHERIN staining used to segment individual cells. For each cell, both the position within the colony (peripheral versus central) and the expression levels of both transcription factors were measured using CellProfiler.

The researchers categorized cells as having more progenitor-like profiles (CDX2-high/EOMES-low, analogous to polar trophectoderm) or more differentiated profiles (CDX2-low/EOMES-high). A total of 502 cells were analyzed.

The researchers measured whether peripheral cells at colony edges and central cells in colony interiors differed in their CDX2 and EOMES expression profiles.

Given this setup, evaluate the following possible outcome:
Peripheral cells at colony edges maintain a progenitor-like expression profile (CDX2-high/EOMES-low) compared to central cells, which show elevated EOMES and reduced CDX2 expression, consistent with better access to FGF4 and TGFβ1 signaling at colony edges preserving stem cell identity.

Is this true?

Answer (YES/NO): YES